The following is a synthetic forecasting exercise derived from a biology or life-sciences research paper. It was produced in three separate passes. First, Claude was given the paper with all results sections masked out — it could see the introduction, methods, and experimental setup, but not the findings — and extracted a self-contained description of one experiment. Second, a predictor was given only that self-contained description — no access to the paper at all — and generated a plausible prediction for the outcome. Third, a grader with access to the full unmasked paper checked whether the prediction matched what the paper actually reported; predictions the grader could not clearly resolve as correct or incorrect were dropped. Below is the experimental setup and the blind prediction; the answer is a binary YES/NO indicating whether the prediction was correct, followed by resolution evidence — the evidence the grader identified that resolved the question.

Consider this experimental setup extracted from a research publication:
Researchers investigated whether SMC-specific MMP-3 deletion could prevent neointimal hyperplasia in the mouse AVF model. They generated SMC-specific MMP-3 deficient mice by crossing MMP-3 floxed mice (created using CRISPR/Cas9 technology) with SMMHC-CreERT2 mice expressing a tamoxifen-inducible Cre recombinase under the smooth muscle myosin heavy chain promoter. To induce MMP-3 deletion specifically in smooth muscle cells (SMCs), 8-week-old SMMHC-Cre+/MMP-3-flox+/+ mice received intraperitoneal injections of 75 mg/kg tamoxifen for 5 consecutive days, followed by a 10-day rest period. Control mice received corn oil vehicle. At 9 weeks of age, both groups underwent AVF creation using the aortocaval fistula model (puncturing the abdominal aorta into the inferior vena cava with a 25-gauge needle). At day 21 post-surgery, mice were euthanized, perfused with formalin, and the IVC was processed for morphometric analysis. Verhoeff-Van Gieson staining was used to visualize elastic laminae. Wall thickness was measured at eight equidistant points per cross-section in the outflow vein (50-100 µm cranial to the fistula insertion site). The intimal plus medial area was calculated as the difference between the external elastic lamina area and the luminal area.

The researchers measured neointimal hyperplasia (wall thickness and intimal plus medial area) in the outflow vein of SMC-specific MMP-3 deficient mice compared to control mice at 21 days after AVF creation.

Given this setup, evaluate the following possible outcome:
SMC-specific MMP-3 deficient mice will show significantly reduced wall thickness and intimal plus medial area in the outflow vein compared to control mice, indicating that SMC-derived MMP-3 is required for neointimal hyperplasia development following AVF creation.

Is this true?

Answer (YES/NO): YES